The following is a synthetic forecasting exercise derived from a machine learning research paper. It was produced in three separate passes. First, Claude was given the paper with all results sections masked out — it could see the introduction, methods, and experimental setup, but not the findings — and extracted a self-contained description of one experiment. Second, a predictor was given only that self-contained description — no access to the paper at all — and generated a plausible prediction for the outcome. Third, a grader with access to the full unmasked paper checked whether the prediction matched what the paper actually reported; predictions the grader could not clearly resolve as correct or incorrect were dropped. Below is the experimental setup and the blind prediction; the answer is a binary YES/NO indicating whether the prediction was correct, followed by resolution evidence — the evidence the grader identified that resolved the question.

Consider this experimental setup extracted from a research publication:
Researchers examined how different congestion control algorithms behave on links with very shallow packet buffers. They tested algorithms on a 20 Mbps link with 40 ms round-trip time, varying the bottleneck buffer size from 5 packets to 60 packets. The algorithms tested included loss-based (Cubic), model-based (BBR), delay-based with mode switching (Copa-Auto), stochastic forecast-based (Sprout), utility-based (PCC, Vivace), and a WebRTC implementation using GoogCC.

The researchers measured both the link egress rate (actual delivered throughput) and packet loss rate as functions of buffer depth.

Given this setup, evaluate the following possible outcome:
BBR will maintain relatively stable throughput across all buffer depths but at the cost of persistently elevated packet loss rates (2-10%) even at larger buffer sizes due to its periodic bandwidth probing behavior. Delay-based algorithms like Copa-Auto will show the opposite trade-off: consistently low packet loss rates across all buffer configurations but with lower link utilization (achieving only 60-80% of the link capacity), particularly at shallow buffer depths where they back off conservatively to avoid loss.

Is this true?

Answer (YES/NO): NO